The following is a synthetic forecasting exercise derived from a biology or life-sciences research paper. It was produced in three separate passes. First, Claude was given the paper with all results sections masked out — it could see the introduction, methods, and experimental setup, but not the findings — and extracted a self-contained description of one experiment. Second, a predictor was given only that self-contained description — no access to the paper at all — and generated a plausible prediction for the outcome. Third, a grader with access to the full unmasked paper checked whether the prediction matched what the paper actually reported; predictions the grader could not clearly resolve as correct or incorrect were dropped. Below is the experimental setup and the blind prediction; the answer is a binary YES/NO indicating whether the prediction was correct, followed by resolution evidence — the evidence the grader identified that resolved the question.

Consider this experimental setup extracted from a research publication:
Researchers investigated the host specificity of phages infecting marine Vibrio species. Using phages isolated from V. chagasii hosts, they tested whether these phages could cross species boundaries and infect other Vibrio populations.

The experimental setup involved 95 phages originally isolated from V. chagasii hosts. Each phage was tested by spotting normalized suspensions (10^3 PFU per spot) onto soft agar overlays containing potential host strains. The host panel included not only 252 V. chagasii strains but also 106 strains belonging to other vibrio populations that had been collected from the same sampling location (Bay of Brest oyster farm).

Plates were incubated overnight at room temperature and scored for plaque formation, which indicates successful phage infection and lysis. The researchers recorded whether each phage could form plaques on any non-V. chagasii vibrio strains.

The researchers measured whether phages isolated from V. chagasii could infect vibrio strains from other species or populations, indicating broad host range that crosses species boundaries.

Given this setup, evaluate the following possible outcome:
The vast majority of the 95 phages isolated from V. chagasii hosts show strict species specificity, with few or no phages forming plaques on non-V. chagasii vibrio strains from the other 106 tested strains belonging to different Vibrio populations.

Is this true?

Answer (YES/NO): YES